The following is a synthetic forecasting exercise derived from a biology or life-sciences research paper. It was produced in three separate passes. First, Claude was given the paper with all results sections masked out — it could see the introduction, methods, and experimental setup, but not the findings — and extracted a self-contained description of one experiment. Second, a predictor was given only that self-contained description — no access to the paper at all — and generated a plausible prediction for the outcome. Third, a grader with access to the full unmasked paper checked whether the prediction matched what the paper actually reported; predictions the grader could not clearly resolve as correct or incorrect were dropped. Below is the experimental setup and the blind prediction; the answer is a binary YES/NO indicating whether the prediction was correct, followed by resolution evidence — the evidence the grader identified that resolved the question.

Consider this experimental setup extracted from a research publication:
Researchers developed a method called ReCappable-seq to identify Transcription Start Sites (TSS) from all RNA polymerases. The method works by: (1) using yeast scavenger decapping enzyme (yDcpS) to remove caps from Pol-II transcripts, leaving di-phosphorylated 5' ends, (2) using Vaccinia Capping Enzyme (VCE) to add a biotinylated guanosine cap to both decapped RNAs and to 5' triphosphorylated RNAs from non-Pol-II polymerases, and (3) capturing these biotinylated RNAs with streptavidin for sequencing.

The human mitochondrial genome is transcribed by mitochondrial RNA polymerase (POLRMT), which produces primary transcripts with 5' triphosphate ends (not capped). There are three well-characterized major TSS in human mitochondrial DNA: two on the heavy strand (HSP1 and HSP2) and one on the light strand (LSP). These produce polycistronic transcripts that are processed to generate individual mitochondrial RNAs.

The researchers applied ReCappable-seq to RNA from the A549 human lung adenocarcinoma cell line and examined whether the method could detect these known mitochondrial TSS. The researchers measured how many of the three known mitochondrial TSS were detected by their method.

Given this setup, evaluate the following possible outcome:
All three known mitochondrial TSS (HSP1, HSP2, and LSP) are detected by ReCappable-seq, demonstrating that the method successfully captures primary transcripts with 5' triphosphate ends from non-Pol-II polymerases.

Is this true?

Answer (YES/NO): NO